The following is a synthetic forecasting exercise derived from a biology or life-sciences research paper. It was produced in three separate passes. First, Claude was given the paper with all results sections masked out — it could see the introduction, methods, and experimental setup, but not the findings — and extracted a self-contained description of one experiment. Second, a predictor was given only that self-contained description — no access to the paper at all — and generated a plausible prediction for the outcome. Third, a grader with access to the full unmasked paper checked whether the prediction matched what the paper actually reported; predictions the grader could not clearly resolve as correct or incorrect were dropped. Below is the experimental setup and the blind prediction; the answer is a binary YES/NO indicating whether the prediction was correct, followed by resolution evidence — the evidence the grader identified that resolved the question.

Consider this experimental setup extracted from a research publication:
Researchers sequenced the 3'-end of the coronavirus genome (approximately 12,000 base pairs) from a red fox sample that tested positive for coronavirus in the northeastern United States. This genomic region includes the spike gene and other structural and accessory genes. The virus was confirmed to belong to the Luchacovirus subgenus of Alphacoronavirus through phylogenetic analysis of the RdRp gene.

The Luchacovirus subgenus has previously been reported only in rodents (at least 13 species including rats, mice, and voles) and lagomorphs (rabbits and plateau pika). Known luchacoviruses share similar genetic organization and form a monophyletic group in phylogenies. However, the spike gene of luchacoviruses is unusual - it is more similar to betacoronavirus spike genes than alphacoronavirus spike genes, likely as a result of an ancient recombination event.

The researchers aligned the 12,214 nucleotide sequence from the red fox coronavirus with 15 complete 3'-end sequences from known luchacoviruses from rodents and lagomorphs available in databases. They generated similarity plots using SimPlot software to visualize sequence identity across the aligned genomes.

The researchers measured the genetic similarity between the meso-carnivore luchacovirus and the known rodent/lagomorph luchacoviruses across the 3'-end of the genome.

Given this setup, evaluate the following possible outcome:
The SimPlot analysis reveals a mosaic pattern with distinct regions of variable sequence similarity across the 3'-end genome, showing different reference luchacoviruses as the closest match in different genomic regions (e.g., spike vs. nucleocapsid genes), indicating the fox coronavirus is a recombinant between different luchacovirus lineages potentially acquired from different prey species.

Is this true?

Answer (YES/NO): NO